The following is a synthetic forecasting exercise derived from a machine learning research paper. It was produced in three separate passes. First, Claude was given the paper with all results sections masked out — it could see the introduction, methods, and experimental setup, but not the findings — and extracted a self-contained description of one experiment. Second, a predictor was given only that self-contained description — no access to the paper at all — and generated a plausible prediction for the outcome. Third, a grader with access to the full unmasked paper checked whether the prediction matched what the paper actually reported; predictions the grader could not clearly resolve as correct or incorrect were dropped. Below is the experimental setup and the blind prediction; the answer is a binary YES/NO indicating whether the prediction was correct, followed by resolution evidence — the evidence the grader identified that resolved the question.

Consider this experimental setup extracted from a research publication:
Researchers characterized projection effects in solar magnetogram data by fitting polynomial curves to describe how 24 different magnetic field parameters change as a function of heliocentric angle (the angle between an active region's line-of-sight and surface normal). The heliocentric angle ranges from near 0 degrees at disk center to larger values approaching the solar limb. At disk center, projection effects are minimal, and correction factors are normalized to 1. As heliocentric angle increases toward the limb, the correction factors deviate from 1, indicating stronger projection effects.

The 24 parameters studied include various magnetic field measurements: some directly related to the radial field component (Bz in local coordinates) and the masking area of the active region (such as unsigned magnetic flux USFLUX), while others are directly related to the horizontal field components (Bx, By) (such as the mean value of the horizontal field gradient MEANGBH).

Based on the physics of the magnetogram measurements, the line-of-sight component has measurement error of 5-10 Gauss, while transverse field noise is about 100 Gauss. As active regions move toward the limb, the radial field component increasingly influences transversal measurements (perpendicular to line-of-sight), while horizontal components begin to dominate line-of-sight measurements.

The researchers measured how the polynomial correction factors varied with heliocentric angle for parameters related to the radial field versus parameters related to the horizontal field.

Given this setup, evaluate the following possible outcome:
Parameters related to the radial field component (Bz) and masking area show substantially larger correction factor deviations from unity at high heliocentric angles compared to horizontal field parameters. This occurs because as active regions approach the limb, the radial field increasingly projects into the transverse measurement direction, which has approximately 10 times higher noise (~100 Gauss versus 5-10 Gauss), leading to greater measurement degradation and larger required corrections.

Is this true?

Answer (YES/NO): YES